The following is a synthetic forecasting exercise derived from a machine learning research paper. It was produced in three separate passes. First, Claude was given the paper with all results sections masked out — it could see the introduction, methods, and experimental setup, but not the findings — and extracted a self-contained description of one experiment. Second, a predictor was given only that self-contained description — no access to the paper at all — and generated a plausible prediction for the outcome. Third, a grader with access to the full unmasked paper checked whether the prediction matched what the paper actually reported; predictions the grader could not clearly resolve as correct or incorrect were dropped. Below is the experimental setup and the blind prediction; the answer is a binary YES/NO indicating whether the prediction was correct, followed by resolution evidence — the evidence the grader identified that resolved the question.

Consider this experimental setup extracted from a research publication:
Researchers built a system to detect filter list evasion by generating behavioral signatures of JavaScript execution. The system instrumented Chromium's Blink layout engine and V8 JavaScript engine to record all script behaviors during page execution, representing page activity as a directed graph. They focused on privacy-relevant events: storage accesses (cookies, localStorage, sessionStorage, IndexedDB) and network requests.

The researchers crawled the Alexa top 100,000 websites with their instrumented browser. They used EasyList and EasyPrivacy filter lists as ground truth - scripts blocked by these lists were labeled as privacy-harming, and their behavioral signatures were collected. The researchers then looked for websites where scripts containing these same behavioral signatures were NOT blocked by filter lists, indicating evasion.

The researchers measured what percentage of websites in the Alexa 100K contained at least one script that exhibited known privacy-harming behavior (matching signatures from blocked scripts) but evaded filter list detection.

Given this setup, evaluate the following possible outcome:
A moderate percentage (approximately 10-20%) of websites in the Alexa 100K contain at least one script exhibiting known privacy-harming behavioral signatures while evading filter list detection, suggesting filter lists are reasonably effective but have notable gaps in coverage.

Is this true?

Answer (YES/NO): YES